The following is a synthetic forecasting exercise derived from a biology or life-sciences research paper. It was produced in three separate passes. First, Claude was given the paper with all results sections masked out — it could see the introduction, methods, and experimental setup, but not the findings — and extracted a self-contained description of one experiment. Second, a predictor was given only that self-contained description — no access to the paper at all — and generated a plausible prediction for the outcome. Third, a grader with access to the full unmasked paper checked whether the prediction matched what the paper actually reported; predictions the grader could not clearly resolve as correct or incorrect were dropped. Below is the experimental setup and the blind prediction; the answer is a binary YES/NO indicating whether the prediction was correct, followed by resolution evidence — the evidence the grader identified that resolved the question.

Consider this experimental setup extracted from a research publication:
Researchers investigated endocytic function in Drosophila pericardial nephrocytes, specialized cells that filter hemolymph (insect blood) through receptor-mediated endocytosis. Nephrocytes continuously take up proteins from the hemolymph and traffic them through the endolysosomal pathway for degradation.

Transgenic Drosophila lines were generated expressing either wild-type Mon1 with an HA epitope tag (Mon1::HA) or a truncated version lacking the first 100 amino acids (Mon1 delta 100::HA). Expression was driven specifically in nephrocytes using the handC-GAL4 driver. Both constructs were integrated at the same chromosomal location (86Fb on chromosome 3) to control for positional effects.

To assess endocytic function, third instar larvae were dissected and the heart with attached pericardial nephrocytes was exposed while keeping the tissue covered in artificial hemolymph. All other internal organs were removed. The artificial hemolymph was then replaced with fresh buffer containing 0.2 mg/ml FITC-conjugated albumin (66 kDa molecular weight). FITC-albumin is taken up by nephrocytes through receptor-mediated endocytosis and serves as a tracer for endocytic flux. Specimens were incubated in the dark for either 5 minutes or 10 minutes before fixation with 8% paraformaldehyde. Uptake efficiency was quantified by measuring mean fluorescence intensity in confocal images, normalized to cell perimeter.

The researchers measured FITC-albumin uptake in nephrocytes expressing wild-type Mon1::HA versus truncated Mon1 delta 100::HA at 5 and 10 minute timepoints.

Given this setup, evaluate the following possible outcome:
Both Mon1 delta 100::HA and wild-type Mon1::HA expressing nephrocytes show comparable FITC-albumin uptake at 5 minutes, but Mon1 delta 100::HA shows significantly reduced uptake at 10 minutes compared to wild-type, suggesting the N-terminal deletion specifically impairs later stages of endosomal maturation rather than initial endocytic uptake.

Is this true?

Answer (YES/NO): NO